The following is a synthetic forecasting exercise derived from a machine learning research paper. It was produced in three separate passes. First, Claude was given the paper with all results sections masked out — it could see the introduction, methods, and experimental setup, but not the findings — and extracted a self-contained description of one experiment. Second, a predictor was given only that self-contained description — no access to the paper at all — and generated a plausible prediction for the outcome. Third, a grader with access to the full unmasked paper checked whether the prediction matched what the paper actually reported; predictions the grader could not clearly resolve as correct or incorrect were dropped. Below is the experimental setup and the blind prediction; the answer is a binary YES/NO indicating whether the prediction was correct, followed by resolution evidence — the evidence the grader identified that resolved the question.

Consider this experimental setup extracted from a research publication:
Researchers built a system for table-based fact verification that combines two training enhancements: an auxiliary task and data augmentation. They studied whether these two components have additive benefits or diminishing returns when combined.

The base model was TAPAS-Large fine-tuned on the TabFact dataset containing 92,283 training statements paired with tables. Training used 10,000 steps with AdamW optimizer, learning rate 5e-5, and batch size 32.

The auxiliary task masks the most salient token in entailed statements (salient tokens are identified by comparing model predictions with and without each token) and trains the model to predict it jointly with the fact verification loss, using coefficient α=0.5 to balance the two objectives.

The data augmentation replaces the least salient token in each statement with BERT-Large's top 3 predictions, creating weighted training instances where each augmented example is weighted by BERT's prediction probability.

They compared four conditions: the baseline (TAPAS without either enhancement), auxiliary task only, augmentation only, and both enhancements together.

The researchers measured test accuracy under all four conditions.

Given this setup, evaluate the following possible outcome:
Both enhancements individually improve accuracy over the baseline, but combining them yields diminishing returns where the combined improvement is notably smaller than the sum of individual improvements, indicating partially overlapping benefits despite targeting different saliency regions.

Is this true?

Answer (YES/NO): YES